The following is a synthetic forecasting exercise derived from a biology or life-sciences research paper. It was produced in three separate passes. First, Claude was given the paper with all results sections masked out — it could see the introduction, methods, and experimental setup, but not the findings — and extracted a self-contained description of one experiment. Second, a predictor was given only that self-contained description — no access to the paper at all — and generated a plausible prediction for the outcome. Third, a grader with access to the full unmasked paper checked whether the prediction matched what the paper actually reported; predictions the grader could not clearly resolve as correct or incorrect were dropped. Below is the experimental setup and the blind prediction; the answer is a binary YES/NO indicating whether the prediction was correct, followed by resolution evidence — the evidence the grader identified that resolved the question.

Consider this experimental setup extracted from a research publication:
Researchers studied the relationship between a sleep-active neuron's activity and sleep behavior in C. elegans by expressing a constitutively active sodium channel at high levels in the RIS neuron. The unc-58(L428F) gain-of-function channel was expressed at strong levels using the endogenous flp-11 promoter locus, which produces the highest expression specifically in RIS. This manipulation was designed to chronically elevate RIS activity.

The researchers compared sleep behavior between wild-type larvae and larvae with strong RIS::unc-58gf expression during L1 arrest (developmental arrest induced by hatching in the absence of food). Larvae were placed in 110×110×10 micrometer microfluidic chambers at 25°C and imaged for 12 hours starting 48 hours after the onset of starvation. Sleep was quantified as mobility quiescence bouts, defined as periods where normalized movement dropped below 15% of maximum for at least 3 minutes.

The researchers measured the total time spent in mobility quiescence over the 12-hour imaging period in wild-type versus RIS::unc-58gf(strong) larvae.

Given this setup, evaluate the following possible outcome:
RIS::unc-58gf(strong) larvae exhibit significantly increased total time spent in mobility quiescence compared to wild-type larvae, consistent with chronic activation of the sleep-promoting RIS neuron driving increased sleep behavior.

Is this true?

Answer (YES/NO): NO